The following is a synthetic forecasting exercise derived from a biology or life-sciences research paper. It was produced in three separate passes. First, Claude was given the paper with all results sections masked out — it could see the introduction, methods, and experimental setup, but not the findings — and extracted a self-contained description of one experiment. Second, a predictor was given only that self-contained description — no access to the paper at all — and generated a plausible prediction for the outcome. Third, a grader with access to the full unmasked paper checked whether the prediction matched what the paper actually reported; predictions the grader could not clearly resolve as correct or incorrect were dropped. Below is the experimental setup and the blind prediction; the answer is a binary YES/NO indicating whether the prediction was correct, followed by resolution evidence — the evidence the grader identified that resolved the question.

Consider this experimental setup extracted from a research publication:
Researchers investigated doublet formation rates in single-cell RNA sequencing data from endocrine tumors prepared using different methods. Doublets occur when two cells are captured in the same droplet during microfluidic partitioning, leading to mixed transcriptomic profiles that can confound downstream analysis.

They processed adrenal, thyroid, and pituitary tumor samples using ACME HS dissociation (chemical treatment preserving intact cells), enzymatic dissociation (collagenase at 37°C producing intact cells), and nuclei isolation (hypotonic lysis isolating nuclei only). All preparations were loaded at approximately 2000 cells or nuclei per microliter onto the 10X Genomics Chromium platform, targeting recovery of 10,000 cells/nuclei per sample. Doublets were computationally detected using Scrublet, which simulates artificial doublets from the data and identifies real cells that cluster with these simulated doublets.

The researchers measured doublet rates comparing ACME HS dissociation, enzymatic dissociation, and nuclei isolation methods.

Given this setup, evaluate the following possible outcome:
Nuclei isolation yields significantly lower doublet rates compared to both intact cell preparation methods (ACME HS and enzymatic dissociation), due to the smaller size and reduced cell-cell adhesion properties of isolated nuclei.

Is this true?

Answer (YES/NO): NO